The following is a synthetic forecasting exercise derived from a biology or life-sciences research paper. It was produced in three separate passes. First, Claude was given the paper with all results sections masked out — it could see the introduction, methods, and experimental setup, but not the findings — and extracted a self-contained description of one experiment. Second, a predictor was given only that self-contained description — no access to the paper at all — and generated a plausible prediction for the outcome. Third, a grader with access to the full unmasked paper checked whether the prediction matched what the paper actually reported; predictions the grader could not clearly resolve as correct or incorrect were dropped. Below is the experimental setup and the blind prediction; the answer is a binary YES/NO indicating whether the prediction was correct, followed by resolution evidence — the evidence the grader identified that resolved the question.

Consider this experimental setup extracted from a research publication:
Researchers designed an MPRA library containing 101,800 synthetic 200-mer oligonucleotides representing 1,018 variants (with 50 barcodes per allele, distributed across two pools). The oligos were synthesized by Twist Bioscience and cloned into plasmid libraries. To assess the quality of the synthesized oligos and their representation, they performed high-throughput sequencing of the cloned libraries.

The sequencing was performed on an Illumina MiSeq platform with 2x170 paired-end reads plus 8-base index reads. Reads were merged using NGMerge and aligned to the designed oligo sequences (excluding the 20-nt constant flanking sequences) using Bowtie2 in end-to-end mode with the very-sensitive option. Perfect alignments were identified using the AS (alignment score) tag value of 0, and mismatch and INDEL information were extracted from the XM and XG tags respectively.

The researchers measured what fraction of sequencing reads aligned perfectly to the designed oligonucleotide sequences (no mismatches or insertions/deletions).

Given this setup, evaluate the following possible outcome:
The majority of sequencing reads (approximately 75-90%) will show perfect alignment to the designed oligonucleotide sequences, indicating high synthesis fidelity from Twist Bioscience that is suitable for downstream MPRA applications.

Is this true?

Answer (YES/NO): NO